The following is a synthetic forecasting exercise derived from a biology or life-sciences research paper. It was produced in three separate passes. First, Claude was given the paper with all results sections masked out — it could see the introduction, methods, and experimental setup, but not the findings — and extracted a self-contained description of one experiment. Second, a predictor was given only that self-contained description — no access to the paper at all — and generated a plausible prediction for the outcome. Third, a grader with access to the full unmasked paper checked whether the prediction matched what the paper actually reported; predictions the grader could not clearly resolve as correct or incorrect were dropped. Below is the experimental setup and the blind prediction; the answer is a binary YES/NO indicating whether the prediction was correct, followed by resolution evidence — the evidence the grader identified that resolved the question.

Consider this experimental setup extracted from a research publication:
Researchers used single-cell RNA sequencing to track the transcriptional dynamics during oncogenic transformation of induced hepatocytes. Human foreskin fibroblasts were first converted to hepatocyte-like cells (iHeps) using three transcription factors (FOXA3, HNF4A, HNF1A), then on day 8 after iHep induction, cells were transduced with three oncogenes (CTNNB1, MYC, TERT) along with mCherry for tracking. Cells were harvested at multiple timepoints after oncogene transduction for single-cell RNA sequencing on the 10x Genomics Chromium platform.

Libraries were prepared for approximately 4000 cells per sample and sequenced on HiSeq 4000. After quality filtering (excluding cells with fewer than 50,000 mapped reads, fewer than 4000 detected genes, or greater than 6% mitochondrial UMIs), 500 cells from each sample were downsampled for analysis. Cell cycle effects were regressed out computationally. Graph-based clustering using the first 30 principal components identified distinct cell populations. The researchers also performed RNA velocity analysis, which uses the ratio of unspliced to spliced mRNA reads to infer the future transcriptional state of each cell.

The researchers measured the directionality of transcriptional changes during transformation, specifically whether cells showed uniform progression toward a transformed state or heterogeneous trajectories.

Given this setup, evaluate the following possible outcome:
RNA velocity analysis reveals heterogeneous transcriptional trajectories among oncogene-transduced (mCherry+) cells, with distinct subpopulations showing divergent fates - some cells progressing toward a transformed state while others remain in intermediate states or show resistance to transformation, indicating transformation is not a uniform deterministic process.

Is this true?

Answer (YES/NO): NO